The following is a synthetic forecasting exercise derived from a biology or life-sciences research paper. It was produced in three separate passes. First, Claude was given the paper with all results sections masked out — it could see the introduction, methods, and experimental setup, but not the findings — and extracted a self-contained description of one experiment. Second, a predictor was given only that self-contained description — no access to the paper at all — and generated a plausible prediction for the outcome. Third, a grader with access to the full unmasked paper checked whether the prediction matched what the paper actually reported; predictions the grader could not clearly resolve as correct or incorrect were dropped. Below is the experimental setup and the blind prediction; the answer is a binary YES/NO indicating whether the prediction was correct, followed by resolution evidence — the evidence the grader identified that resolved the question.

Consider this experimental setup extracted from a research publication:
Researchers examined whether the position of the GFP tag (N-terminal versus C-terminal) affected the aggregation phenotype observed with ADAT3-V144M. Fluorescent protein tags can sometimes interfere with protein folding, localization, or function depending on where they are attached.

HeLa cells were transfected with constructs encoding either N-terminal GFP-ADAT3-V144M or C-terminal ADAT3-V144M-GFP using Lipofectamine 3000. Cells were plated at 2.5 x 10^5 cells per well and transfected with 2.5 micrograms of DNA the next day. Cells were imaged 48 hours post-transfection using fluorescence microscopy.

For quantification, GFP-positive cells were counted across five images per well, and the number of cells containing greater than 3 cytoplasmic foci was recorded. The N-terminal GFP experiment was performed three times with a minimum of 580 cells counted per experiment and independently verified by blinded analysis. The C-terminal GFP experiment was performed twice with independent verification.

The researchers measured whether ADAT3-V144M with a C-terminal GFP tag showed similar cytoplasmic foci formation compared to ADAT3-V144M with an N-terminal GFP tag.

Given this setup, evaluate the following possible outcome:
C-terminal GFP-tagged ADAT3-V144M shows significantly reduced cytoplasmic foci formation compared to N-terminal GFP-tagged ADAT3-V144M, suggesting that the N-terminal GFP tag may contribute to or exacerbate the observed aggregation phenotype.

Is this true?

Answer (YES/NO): NO